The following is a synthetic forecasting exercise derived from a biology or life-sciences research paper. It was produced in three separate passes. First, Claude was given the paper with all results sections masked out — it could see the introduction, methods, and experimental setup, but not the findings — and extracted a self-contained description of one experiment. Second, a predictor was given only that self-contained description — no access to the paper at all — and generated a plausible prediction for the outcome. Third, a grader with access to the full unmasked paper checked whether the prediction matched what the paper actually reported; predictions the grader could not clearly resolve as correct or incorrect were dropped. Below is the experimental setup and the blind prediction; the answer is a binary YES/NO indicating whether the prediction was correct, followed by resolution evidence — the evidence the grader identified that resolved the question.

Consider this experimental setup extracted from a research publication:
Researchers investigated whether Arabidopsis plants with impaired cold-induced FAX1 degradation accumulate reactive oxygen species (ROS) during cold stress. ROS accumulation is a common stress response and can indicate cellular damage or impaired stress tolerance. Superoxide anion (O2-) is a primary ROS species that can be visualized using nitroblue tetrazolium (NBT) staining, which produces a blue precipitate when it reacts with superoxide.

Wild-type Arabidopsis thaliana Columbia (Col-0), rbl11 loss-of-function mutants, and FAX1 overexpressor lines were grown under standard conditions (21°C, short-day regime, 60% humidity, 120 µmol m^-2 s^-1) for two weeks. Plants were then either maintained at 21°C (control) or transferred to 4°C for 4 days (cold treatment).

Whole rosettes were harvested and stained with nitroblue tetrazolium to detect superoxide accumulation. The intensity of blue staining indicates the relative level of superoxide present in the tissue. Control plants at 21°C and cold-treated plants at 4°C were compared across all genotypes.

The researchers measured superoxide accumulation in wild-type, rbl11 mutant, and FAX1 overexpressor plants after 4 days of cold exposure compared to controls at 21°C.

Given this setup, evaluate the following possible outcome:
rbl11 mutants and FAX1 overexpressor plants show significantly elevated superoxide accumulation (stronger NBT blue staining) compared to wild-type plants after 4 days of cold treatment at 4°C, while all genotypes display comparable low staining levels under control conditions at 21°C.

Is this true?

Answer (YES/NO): YES